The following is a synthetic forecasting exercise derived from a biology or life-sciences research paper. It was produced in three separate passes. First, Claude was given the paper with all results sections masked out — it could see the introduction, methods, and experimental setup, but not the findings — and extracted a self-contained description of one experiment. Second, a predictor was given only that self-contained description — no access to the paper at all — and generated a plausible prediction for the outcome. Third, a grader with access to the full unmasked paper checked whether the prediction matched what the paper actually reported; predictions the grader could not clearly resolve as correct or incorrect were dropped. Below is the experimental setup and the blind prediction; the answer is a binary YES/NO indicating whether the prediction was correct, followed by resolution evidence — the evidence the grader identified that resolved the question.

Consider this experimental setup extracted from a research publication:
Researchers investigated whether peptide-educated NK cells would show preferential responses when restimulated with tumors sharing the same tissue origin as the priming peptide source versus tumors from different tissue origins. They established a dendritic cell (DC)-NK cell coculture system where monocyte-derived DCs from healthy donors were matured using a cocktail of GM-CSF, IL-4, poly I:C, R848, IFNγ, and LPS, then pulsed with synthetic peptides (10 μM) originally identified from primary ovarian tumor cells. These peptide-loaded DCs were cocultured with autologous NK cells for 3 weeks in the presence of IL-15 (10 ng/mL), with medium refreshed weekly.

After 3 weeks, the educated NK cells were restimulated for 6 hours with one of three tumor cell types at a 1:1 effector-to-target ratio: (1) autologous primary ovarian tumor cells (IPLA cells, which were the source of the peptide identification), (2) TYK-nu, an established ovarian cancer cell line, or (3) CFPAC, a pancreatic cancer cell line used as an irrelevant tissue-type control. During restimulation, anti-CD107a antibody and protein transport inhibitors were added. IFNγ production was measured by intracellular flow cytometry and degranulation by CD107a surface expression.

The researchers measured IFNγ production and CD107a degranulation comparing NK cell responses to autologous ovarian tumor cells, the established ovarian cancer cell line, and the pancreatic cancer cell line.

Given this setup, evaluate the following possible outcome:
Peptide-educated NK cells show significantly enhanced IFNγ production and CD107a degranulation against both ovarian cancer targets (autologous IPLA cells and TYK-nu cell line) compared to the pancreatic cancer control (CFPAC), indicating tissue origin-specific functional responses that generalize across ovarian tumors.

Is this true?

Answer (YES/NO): NO